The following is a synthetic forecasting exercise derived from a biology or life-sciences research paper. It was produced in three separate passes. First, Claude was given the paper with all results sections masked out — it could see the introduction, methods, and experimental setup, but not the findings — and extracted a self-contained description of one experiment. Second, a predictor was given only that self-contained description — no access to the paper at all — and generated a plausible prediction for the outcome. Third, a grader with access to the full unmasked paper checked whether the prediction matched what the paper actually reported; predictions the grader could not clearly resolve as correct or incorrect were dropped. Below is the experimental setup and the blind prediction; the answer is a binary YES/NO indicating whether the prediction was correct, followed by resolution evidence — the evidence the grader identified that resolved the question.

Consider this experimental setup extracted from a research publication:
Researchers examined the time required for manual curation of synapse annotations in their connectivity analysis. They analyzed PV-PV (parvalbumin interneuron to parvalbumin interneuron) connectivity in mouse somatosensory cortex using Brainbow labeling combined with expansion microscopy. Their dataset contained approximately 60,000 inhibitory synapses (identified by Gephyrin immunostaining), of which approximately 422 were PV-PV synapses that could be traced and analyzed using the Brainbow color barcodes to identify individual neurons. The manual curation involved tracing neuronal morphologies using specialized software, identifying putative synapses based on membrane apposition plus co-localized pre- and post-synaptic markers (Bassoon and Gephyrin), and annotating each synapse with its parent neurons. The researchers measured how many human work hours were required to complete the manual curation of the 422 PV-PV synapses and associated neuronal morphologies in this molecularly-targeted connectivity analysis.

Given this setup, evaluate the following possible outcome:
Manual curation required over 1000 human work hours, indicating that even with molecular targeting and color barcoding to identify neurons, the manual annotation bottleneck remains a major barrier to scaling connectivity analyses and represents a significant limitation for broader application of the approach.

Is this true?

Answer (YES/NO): NO